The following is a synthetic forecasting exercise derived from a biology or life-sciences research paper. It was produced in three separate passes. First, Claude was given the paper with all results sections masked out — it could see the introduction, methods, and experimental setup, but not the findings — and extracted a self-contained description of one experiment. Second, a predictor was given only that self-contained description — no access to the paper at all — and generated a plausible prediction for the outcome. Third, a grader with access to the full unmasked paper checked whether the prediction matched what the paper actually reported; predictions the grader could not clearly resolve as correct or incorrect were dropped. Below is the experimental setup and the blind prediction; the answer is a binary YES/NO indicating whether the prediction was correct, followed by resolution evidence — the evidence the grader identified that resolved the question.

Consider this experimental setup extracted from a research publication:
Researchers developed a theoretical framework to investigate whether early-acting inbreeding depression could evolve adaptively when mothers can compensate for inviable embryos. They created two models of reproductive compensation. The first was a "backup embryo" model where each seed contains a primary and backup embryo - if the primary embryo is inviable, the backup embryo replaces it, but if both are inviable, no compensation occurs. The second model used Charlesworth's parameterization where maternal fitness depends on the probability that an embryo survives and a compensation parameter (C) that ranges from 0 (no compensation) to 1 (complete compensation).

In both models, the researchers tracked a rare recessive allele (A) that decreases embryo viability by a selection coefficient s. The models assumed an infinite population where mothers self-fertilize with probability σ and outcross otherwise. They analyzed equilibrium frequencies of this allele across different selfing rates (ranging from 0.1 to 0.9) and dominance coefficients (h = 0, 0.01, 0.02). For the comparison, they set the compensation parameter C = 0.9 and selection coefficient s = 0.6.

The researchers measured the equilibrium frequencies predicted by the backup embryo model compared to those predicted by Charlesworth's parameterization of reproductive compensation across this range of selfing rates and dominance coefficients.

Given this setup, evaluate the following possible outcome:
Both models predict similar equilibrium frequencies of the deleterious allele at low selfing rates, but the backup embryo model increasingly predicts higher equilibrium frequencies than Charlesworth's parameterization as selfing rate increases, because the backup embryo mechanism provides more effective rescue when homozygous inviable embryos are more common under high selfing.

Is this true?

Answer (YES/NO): NO